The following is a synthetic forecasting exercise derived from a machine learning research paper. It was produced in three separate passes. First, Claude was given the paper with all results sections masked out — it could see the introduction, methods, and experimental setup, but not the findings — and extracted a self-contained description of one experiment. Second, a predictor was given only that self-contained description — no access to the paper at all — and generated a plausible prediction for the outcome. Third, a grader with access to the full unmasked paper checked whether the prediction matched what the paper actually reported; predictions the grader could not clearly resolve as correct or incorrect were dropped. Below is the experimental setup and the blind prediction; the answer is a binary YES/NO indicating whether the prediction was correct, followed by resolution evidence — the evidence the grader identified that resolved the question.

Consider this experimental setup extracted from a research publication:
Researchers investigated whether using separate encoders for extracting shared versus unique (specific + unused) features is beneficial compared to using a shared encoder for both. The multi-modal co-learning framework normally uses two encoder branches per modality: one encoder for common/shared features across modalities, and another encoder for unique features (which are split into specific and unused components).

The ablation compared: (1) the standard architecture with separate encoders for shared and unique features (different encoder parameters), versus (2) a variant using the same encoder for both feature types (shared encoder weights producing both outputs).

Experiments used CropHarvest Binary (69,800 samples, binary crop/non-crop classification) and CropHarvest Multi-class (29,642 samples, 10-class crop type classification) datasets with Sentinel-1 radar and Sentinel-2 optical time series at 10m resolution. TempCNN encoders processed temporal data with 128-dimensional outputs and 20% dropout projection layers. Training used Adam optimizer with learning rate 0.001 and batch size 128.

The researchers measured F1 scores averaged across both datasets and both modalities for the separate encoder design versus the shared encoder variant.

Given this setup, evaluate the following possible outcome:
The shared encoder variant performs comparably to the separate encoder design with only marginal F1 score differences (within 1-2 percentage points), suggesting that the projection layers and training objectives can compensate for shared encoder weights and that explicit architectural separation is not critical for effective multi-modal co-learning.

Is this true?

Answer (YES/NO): NO